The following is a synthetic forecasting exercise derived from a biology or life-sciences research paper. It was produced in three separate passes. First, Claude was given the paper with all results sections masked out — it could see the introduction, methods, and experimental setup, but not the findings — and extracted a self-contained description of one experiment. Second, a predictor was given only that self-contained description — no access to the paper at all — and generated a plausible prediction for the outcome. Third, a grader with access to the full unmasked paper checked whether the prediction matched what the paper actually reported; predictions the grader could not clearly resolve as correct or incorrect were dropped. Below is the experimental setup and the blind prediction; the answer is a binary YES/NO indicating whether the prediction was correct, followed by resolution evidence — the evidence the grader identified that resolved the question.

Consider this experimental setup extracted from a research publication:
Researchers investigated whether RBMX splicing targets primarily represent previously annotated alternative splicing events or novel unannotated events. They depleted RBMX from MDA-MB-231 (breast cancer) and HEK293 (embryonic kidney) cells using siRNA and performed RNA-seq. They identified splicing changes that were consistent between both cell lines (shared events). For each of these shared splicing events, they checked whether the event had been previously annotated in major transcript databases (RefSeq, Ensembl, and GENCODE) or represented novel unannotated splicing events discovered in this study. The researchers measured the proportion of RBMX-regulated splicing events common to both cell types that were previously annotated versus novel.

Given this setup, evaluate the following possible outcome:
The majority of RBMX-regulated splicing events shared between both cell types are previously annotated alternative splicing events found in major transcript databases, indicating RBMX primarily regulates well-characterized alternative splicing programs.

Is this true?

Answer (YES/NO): YES